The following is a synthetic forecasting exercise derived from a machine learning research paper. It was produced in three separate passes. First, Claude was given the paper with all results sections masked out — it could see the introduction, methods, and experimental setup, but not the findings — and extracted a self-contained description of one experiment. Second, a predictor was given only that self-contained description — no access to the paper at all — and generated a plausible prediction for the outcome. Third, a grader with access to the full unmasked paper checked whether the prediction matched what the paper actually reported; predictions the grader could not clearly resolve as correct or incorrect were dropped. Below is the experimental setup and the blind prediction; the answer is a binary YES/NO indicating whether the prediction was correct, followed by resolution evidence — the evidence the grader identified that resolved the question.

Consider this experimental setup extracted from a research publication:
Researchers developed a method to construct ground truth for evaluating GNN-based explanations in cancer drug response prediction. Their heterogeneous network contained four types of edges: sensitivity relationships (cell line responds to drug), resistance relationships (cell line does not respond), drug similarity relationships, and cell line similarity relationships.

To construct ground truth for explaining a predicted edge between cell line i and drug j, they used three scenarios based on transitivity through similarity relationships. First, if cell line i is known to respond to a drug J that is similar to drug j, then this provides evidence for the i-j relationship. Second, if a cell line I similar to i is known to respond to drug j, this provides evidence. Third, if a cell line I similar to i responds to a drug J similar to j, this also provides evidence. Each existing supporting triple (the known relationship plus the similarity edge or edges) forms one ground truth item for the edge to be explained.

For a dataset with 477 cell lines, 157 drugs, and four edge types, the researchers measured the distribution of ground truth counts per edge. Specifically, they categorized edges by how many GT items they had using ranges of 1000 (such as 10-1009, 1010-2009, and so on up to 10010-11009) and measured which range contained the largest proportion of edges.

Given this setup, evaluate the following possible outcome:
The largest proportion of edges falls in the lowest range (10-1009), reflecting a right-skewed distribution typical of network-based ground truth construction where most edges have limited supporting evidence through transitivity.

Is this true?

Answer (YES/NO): YES